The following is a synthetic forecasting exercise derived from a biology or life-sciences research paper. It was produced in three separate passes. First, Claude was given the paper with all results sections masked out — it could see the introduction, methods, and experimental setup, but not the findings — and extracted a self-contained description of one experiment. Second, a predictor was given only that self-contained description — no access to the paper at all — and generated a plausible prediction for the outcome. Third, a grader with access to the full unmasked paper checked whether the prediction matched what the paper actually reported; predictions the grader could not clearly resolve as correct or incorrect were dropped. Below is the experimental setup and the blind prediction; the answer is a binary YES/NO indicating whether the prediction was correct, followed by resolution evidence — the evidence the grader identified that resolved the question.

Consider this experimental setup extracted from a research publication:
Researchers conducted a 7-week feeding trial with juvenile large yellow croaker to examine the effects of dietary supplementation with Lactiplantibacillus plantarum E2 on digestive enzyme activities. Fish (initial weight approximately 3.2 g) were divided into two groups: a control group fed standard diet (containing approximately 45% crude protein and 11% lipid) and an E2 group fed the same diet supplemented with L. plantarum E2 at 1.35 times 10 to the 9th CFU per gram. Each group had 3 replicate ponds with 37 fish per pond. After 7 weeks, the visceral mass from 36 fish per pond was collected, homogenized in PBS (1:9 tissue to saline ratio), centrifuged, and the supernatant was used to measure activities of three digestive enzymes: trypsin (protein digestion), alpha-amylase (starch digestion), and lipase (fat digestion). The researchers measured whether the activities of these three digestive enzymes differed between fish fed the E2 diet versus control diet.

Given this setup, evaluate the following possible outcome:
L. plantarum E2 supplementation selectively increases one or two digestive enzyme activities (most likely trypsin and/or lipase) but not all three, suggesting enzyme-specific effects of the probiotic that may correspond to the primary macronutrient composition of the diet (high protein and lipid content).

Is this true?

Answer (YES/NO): NO